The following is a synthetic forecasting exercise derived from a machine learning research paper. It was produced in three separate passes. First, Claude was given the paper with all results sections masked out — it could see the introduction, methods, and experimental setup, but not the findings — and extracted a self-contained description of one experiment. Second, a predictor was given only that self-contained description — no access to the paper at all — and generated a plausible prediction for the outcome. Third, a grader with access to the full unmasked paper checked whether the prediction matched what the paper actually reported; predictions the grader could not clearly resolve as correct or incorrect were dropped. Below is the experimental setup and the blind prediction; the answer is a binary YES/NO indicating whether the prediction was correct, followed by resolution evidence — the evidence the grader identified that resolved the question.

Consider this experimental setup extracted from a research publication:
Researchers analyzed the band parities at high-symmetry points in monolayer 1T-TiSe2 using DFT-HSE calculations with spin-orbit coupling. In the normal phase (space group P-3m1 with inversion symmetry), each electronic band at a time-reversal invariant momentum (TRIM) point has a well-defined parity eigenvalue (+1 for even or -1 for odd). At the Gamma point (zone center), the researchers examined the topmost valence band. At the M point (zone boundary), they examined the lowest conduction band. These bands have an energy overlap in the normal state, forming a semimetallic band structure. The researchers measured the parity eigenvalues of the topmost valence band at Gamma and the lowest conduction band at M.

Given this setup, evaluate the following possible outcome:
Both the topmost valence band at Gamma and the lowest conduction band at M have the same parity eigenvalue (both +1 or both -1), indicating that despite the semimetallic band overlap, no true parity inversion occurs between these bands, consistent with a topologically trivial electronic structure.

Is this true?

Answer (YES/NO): NO